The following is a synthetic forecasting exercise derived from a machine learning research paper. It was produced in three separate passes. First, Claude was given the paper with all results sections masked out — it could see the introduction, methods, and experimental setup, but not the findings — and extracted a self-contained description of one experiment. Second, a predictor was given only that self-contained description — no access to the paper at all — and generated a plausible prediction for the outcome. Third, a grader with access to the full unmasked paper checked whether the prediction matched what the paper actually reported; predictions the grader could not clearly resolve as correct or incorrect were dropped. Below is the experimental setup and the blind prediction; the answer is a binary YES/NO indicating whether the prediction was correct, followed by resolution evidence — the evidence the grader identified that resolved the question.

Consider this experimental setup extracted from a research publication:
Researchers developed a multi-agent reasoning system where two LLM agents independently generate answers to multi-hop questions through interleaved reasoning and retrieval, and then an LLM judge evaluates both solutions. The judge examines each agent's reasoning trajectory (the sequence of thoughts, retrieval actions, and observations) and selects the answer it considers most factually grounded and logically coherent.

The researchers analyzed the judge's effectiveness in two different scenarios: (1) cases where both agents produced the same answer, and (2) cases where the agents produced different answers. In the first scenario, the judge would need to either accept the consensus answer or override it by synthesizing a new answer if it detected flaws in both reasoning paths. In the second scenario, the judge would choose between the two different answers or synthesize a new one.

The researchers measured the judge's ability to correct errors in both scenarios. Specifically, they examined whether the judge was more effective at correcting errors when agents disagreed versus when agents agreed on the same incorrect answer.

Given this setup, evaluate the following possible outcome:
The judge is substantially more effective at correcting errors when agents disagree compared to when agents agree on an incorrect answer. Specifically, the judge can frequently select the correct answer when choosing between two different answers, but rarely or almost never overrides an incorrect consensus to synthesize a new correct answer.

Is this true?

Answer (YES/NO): YES